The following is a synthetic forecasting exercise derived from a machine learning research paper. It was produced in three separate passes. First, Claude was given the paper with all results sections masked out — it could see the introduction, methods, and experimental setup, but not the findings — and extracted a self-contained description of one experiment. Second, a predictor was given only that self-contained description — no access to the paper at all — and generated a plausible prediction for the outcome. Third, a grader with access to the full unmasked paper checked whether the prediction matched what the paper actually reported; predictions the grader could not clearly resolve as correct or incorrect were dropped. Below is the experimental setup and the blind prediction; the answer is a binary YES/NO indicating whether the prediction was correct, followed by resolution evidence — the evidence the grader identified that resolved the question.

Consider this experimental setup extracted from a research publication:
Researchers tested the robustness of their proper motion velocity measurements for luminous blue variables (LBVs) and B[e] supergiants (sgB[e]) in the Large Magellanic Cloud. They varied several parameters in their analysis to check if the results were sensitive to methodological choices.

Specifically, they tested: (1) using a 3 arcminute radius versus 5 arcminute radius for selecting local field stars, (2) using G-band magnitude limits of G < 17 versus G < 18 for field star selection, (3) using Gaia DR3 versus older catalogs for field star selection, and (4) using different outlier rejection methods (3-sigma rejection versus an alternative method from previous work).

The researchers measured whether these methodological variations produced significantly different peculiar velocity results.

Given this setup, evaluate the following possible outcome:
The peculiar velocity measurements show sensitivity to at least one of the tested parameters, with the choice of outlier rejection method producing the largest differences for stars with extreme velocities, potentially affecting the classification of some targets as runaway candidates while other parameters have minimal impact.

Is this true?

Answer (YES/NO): NO